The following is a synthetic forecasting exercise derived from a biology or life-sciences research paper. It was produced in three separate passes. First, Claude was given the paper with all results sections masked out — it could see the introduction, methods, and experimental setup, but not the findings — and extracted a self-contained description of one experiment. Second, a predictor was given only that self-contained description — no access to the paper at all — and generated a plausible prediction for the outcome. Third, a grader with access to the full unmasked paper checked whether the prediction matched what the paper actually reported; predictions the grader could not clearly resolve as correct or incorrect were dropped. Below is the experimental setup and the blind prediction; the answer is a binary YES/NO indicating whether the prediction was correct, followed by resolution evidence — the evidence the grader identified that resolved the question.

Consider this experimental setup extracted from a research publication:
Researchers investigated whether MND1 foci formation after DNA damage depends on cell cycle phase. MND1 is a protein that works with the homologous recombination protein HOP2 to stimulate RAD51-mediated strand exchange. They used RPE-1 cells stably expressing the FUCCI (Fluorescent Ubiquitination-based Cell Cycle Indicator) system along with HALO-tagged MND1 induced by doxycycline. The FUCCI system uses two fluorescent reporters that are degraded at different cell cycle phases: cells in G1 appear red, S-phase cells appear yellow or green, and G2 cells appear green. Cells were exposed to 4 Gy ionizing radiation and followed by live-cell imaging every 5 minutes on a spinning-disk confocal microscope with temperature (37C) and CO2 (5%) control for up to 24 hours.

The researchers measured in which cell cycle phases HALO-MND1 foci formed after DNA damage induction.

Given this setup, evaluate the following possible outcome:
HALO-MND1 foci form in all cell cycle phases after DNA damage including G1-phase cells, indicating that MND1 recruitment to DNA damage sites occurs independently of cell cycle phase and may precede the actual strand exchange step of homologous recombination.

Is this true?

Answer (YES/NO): NO